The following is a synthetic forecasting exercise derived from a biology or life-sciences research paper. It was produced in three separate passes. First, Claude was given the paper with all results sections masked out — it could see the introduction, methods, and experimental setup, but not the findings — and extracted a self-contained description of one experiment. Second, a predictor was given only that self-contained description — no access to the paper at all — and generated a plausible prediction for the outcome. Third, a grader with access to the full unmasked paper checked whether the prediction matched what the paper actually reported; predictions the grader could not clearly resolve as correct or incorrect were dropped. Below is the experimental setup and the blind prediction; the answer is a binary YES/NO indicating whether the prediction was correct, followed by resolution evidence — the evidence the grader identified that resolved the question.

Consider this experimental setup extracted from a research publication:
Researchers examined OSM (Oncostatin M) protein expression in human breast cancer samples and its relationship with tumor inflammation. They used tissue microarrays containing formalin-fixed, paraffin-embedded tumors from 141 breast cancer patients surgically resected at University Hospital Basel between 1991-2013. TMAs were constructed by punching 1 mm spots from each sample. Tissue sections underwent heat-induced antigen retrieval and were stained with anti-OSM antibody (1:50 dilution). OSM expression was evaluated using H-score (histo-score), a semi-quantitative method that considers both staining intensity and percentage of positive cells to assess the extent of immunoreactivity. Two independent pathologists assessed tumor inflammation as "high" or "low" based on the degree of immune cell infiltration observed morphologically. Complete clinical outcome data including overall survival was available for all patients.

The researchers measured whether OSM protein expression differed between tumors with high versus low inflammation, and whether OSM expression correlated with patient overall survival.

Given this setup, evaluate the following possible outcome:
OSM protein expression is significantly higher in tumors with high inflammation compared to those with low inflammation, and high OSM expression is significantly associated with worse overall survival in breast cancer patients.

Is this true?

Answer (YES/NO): YES